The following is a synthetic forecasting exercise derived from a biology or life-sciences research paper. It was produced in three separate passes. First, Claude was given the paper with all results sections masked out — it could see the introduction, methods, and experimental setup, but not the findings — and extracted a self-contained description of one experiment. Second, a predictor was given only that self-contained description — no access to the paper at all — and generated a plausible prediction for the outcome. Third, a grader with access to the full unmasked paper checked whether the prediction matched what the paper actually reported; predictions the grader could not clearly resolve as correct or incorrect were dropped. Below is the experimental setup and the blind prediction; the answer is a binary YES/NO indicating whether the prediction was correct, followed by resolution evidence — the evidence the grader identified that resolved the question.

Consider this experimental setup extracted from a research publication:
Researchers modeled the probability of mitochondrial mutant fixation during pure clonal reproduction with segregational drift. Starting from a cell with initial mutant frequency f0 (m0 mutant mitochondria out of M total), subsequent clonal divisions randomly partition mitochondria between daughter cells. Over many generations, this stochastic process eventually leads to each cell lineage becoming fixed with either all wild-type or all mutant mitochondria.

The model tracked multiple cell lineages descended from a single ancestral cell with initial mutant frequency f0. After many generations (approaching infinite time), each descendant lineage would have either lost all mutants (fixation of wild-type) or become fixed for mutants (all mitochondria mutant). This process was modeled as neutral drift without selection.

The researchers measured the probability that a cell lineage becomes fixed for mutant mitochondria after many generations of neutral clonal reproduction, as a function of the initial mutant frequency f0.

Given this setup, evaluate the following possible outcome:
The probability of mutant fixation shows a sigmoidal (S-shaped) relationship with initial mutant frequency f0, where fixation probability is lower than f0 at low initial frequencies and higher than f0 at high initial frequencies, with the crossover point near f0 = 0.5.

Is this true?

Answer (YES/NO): NO